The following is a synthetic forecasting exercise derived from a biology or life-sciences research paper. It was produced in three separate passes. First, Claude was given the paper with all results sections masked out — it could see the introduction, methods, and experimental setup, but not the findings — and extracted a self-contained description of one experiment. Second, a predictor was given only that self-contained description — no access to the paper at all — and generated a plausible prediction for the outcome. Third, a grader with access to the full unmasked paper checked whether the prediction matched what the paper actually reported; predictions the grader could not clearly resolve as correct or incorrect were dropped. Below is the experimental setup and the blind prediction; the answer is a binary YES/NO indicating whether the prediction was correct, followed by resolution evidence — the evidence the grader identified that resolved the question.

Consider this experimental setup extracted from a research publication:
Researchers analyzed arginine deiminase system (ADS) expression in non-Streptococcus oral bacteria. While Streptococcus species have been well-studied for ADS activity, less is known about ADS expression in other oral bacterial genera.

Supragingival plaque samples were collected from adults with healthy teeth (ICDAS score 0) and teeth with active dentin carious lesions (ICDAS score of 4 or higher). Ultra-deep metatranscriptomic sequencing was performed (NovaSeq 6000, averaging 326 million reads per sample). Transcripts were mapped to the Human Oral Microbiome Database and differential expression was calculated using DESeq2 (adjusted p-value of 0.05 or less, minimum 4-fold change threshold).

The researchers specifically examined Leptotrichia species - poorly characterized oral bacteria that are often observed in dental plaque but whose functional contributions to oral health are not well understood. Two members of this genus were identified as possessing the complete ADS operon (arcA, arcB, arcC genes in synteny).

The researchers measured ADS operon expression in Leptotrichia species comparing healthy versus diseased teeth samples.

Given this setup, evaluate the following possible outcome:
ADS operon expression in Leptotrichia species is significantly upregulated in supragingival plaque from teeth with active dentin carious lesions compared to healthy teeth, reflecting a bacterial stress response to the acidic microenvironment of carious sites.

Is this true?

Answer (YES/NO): NO